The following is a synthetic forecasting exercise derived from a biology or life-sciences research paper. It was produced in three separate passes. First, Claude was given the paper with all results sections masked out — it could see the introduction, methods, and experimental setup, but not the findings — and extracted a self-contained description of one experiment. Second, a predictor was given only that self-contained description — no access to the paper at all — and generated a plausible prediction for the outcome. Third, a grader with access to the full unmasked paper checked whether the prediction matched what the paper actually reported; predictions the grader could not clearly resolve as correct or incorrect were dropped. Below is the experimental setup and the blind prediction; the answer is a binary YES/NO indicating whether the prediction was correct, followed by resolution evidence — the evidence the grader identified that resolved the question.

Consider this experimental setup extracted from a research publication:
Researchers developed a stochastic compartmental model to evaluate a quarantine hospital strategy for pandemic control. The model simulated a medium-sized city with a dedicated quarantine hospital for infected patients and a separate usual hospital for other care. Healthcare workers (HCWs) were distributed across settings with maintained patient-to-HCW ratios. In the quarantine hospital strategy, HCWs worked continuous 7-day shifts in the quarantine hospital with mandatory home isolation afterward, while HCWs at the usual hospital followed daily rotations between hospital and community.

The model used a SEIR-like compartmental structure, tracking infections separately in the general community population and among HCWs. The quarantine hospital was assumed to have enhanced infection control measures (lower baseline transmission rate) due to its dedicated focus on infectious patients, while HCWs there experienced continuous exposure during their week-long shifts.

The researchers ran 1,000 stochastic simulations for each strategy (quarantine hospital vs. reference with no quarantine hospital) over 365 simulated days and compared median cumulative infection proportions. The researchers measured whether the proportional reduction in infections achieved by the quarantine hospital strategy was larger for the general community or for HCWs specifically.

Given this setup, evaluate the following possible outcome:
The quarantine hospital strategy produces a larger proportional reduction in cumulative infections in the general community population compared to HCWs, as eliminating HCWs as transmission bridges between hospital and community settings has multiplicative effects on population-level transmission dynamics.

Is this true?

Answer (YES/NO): NO